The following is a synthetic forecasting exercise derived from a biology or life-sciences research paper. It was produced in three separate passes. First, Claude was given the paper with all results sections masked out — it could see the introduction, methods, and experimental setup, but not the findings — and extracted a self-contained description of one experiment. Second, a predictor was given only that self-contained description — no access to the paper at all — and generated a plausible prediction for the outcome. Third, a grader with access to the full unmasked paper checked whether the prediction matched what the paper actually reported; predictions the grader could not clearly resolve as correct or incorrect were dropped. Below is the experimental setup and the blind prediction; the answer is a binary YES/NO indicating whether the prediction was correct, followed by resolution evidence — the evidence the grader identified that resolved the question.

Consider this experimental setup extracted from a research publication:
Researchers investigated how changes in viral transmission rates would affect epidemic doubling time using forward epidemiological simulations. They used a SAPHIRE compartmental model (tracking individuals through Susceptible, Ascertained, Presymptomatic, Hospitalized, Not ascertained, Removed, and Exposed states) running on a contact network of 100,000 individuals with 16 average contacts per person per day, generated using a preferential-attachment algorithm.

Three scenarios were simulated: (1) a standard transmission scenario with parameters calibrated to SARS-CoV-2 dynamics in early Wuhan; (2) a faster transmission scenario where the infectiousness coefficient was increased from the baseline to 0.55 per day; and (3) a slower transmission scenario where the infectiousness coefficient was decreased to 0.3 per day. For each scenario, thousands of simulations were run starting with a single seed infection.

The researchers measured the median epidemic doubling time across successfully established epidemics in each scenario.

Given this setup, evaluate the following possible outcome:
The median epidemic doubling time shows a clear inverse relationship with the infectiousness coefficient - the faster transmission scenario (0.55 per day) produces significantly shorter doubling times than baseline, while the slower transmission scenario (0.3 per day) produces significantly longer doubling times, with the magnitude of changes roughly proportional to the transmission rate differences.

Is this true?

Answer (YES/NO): YES